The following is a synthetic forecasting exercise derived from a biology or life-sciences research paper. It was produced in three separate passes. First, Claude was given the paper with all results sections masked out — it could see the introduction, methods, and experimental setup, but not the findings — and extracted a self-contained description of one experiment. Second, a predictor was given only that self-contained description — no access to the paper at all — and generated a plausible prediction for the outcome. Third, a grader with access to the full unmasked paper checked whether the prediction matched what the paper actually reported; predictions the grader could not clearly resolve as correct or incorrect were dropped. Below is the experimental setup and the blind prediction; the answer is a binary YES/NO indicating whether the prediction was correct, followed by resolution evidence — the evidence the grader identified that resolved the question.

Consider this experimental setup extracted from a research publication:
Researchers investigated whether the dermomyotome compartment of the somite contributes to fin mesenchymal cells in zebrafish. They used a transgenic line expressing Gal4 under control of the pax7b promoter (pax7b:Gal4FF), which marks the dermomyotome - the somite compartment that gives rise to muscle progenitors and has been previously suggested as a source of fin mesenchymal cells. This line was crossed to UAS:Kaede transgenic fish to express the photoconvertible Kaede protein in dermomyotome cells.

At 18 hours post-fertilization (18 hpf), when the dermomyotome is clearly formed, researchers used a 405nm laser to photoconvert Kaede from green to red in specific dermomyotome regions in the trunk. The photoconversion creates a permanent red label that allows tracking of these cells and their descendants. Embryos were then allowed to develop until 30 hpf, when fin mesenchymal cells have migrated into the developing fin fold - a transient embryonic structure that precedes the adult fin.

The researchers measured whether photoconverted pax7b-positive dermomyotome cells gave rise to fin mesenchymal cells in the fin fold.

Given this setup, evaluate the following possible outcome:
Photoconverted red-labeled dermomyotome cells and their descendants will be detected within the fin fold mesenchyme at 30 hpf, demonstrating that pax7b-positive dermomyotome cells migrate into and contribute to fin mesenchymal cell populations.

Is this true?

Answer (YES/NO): NO